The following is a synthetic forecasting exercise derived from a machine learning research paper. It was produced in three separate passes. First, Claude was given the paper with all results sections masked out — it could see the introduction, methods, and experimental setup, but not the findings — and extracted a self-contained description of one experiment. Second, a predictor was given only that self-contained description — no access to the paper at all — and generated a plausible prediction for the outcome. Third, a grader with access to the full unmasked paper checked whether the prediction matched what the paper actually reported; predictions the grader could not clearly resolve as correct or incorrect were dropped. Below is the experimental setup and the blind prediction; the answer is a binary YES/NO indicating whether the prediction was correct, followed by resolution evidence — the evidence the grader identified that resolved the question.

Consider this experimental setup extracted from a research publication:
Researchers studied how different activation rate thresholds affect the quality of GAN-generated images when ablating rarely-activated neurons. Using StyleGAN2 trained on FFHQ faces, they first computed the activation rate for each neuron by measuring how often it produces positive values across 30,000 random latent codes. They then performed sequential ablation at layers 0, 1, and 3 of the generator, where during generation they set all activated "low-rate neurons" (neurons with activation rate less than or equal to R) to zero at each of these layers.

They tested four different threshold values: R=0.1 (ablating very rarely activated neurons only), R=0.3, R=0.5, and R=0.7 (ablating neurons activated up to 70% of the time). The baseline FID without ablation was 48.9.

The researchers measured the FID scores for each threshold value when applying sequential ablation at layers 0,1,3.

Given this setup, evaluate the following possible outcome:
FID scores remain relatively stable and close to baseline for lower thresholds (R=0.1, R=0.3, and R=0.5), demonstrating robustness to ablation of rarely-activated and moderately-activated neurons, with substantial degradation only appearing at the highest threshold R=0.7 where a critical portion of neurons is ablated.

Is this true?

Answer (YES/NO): NO